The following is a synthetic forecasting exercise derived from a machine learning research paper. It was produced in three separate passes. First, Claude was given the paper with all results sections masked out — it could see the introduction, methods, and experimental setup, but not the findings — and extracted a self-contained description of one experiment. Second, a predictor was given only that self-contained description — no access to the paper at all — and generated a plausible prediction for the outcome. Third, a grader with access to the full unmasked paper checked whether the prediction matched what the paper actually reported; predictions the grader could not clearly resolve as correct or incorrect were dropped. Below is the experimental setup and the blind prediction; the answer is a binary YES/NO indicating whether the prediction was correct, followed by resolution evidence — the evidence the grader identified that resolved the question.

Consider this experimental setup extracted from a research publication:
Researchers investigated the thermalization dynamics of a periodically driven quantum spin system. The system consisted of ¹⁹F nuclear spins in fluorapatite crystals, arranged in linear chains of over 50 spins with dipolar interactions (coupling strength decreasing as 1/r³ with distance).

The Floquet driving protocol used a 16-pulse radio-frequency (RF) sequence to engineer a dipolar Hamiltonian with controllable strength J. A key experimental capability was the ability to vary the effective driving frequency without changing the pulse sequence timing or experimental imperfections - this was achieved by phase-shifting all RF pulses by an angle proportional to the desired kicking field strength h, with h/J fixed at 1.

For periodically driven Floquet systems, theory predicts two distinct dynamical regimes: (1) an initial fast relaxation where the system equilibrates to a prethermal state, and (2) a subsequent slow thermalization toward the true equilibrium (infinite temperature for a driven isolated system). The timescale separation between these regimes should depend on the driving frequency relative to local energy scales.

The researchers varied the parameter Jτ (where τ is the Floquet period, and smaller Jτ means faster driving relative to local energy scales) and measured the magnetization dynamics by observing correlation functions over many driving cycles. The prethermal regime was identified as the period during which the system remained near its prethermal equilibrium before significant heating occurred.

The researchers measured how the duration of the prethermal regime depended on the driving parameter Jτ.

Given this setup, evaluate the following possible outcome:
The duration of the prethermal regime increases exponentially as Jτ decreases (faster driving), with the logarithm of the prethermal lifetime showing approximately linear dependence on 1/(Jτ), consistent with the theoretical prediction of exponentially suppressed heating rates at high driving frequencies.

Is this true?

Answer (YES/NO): YES